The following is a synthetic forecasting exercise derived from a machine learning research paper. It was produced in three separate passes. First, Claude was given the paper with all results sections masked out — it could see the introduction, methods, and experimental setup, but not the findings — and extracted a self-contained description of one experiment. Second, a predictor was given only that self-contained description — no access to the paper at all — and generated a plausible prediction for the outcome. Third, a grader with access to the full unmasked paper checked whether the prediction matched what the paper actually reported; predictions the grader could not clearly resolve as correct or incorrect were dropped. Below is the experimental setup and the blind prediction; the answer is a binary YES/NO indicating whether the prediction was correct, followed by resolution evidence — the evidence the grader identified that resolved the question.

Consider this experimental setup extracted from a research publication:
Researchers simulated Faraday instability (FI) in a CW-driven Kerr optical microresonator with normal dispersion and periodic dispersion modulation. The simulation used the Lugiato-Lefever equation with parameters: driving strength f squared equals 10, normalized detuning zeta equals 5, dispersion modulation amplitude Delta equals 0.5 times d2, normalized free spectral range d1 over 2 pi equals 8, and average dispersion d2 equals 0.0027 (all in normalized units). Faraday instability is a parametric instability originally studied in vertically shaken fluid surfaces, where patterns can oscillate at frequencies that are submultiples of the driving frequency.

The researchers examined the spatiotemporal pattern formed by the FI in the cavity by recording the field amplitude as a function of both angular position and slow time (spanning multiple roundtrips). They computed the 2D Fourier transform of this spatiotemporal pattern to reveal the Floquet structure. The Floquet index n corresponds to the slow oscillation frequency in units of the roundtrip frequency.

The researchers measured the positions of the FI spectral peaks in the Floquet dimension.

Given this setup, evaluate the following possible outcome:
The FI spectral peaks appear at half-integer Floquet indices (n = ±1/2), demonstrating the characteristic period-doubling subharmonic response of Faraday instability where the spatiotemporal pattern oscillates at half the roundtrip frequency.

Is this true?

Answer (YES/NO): YES